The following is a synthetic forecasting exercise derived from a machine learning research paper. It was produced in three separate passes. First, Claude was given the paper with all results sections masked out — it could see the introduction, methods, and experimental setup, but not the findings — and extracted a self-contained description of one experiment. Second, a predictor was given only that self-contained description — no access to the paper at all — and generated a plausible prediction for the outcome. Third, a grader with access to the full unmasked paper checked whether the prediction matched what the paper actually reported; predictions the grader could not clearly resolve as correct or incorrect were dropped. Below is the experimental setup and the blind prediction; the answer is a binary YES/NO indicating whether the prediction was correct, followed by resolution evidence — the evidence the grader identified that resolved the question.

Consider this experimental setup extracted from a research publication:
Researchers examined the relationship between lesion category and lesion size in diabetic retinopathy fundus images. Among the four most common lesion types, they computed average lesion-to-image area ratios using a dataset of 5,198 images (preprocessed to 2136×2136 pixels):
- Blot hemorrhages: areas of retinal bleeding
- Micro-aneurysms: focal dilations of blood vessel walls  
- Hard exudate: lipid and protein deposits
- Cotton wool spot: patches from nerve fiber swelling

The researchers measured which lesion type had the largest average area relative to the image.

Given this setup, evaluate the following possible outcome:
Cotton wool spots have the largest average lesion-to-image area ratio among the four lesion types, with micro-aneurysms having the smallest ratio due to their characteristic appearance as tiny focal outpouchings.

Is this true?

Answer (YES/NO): NO